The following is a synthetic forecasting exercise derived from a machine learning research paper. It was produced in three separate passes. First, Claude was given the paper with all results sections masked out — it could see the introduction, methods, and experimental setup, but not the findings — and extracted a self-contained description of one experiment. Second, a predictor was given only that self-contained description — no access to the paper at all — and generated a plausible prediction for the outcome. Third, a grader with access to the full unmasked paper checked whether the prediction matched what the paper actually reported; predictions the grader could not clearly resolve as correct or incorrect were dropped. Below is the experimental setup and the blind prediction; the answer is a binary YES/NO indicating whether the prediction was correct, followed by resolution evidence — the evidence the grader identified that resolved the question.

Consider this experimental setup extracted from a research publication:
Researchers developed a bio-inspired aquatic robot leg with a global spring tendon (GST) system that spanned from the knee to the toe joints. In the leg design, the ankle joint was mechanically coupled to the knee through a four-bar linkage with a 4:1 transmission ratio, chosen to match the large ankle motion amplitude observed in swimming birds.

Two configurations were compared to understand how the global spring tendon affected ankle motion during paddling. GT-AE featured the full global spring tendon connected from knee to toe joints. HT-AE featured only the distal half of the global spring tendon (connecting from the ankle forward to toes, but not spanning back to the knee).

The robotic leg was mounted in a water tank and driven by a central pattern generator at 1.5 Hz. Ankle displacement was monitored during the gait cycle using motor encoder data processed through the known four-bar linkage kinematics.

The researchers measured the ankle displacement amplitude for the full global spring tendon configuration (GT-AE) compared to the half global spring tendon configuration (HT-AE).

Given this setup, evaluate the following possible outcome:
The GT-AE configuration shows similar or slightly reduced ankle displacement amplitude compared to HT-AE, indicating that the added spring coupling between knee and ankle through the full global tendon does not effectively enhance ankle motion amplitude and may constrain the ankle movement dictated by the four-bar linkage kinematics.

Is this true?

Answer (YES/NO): NO